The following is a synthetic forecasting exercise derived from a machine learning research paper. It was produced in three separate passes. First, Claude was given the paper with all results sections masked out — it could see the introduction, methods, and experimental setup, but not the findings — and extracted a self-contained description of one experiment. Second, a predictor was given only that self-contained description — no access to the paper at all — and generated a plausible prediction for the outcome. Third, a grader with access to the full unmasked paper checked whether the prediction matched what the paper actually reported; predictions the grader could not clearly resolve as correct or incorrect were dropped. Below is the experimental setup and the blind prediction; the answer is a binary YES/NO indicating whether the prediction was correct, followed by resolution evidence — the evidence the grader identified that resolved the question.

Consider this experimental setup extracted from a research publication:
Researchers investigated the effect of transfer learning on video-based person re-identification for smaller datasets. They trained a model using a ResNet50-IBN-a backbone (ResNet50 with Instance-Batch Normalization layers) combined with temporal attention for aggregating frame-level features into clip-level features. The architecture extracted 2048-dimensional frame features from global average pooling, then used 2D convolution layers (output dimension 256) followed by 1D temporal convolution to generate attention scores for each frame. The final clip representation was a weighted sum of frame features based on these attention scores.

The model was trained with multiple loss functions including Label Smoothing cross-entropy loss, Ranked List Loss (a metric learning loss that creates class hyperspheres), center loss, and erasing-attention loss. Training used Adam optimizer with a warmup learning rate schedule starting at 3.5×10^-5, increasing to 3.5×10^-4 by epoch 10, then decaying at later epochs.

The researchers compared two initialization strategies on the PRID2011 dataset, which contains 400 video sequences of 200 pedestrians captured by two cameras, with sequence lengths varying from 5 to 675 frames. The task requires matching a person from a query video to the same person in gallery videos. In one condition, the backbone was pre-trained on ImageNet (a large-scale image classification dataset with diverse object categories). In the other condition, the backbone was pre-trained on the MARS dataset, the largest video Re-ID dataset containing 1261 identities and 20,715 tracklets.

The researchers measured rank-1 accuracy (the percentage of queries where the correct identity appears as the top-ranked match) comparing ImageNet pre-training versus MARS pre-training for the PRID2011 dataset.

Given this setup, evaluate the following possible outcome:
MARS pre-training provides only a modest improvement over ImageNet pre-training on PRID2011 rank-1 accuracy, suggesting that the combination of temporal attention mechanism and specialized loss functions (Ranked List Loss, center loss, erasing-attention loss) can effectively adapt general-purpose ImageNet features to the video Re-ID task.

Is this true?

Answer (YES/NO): YES